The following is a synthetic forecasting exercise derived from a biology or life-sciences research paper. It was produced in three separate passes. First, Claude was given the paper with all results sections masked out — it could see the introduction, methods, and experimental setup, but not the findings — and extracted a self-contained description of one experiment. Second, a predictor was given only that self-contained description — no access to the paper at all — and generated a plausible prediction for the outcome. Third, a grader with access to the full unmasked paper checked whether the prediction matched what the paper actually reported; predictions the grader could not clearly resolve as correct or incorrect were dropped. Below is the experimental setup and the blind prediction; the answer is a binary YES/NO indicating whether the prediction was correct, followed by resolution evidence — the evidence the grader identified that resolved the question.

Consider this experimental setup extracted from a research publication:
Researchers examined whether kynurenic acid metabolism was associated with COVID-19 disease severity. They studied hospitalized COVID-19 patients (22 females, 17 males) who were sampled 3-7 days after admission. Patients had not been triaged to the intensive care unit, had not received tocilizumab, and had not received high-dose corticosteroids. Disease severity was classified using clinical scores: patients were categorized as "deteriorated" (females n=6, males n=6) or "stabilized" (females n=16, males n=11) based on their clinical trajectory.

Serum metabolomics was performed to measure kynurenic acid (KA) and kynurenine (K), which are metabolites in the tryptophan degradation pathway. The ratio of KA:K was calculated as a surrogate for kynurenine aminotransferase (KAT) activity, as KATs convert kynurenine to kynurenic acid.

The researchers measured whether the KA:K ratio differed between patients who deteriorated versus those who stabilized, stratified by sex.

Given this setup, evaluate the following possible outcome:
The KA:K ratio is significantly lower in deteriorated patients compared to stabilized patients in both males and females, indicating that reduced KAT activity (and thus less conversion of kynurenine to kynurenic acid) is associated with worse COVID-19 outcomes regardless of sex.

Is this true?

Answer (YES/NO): NO